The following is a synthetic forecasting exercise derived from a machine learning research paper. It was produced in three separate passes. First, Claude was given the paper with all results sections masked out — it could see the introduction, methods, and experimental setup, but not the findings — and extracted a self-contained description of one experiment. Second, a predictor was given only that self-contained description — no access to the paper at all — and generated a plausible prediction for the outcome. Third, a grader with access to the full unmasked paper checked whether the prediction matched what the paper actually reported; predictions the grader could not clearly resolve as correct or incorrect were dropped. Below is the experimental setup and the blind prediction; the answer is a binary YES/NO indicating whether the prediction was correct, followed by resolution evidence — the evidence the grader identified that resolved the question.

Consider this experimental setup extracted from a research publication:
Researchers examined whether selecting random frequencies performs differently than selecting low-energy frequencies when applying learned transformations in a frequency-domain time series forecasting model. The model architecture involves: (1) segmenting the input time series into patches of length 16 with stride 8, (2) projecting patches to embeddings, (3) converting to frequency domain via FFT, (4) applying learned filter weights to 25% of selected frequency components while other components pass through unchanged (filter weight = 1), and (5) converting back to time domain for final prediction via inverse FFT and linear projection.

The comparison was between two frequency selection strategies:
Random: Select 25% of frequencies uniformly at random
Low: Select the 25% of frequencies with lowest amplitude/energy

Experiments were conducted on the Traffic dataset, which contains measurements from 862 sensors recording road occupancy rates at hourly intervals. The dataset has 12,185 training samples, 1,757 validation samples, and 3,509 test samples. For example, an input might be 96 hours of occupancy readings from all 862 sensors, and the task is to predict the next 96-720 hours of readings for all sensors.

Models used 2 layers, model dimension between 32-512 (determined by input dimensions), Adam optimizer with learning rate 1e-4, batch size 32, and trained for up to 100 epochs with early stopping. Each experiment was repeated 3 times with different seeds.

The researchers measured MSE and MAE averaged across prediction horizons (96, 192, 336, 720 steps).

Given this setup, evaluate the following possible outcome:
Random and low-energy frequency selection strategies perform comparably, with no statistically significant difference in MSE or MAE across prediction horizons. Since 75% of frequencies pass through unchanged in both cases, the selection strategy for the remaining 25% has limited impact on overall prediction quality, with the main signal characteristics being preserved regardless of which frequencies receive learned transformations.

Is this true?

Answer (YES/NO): NO